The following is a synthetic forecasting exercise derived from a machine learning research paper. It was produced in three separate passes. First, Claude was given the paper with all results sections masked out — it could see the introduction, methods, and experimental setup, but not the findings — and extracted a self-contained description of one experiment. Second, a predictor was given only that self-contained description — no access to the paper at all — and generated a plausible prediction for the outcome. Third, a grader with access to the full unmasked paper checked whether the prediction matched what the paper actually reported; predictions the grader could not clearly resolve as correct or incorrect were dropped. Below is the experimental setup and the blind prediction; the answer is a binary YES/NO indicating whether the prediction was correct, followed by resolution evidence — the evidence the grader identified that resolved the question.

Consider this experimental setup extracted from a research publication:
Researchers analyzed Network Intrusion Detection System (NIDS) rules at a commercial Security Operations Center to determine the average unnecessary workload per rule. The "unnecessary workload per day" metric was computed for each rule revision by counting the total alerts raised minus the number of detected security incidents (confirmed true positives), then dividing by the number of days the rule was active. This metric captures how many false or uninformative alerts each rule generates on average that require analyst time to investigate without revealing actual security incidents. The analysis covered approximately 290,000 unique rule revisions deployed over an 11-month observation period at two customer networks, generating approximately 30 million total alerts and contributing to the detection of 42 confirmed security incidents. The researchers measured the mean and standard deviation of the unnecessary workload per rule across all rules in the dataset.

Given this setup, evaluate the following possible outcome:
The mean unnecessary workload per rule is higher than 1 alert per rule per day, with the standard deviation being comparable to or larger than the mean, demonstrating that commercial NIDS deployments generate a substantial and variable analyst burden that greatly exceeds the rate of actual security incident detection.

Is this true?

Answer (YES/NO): YES